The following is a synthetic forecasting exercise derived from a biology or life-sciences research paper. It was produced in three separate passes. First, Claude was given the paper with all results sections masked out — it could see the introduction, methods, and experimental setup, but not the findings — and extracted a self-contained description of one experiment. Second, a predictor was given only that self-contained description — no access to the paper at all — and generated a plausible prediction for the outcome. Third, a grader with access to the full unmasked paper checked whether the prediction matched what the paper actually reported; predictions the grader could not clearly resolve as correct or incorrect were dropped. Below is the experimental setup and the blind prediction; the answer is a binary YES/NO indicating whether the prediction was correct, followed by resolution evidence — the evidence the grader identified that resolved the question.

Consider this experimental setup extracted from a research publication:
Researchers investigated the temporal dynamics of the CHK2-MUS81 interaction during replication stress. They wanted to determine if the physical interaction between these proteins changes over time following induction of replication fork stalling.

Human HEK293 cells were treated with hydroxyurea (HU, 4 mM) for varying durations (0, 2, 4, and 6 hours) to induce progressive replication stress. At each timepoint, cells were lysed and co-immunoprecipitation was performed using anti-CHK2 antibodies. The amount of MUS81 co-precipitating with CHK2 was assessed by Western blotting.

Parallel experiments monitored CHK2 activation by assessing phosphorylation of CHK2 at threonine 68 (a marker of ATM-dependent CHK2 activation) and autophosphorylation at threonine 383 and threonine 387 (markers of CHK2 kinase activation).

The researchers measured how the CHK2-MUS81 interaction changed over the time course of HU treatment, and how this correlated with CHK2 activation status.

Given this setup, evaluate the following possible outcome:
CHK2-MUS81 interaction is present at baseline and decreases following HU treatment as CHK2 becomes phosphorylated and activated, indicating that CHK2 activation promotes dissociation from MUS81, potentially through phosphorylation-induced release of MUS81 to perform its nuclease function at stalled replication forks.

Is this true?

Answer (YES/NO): NO